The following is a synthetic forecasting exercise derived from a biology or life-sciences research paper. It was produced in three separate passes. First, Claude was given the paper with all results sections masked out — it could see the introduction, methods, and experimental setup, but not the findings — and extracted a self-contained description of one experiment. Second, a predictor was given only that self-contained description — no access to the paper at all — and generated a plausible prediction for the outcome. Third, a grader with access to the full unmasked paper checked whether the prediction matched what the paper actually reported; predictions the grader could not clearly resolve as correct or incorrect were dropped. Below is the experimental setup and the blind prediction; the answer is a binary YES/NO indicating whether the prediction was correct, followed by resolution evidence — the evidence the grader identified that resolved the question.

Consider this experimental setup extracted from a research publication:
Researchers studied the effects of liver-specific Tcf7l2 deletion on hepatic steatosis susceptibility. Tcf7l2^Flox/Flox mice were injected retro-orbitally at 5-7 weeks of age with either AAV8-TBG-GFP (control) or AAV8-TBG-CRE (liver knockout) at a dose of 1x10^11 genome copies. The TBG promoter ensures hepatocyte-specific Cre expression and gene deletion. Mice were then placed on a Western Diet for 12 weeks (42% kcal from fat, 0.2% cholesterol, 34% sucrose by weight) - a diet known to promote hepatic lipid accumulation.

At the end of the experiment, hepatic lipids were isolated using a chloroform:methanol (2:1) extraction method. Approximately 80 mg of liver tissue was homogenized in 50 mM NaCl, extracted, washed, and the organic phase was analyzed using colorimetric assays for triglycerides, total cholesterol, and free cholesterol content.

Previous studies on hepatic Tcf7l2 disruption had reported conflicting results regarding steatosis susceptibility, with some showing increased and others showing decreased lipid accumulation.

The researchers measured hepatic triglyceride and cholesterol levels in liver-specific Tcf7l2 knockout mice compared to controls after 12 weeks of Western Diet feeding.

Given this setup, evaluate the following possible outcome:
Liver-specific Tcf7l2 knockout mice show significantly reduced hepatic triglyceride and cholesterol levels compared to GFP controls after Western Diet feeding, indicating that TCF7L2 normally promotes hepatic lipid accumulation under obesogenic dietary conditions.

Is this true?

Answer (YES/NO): NO